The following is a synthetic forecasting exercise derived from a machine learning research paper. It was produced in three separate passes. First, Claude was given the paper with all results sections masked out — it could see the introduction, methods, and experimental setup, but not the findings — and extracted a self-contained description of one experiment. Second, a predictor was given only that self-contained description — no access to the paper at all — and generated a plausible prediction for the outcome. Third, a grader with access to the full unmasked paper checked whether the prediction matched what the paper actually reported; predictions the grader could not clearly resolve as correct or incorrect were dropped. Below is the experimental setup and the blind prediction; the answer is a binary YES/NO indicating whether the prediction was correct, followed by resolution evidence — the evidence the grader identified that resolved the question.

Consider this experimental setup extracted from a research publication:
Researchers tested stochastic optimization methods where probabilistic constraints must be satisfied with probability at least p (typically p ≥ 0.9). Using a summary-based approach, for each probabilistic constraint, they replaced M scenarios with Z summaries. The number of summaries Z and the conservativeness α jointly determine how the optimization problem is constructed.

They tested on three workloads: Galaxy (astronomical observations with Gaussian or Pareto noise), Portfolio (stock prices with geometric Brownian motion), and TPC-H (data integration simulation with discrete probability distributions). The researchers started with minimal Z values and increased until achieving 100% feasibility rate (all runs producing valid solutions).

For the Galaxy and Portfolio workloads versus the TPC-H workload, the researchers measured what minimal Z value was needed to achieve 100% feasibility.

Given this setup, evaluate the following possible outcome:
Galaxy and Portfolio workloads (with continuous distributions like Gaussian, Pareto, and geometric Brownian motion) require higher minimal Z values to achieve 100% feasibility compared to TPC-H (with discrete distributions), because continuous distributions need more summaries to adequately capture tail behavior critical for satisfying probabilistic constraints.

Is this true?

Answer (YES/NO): NO